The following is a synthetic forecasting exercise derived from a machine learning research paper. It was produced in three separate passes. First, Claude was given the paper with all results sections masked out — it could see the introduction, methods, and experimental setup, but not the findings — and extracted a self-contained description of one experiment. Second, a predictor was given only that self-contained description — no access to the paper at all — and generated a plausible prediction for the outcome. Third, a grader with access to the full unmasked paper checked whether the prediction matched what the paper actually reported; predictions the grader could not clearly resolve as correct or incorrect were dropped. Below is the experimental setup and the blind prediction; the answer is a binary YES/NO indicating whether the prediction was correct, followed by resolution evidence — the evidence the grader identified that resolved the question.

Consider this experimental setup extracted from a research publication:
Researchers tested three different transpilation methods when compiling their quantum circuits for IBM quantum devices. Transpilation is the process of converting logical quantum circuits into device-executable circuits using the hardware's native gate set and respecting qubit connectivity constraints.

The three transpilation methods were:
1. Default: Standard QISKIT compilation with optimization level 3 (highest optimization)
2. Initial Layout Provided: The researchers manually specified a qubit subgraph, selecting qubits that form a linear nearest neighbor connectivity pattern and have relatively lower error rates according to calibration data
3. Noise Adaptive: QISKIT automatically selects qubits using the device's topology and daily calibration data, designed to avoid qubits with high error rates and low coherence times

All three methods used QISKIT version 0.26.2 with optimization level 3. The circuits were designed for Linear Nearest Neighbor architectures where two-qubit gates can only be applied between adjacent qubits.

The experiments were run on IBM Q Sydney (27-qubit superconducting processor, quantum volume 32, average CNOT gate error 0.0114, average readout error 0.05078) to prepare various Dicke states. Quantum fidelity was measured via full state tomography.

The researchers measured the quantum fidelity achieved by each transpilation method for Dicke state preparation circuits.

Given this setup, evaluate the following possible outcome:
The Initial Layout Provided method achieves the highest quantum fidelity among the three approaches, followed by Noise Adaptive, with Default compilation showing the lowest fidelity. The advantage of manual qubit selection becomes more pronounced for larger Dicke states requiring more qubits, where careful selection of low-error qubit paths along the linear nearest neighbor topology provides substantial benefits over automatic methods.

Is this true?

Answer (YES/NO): NO